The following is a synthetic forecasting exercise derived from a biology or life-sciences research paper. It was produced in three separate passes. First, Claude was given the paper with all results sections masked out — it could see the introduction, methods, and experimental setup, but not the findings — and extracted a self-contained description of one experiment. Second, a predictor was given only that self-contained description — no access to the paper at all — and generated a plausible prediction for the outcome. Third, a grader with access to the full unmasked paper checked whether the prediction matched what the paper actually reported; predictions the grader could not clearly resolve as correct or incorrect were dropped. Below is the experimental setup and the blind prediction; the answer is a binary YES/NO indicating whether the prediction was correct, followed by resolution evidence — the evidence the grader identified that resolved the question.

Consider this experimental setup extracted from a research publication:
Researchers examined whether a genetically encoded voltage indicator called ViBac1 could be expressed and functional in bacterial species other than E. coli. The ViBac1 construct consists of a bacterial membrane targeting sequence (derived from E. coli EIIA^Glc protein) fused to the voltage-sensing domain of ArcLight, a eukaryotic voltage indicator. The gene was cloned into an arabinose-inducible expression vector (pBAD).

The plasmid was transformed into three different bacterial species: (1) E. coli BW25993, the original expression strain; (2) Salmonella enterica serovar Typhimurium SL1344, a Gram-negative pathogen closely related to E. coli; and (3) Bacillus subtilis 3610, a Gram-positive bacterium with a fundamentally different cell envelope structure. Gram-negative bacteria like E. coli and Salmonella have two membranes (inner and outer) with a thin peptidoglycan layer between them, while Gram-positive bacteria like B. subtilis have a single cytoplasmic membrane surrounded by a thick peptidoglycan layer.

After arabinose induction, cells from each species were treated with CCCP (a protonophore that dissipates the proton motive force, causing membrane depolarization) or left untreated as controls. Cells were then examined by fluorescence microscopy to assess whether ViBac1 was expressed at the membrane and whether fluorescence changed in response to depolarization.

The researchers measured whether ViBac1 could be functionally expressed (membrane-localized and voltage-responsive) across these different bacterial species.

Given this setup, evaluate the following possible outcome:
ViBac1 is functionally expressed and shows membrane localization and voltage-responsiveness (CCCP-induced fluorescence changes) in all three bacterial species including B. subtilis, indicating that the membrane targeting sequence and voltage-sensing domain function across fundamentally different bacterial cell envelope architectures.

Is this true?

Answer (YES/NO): YES